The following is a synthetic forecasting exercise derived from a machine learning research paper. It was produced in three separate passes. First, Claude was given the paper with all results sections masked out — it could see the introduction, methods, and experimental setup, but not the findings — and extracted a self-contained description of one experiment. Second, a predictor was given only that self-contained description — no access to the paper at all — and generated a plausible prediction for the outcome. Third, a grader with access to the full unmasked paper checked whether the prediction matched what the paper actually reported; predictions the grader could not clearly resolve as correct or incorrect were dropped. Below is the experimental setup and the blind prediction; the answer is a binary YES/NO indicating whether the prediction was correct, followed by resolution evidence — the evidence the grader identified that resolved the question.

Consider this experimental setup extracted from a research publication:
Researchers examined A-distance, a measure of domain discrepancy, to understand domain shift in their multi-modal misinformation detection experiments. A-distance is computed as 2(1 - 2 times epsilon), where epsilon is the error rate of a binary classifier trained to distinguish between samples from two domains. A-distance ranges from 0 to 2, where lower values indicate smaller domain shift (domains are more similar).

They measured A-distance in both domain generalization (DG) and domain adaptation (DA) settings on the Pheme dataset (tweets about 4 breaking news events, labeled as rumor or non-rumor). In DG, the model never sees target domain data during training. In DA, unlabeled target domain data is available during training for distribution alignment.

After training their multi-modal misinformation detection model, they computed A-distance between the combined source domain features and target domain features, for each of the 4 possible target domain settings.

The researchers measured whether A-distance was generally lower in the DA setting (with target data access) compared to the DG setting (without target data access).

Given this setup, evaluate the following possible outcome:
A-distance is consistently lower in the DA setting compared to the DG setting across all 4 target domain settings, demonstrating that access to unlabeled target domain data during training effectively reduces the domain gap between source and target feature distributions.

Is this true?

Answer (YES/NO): YES